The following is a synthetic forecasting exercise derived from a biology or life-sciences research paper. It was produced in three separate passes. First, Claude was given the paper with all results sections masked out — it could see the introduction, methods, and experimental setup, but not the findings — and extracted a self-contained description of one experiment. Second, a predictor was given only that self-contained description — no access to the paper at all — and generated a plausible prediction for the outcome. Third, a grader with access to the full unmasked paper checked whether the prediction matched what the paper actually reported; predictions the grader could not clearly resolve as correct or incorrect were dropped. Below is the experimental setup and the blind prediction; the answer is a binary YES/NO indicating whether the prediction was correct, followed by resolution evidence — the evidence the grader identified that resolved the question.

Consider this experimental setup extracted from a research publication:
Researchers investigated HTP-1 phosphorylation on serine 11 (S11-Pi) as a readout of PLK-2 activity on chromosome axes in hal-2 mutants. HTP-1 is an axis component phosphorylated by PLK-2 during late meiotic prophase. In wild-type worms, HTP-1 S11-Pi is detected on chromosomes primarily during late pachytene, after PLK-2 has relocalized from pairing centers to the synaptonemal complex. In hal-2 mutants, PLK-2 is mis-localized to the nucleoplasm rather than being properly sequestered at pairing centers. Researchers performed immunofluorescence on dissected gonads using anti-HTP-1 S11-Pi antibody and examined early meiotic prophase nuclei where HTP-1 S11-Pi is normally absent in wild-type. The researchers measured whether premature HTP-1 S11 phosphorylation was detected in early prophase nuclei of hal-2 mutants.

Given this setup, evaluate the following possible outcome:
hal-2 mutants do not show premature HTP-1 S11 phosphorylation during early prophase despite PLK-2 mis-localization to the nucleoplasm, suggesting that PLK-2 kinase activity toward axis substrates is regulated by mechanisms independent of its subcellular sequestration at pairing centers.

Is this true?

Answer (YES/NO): NO